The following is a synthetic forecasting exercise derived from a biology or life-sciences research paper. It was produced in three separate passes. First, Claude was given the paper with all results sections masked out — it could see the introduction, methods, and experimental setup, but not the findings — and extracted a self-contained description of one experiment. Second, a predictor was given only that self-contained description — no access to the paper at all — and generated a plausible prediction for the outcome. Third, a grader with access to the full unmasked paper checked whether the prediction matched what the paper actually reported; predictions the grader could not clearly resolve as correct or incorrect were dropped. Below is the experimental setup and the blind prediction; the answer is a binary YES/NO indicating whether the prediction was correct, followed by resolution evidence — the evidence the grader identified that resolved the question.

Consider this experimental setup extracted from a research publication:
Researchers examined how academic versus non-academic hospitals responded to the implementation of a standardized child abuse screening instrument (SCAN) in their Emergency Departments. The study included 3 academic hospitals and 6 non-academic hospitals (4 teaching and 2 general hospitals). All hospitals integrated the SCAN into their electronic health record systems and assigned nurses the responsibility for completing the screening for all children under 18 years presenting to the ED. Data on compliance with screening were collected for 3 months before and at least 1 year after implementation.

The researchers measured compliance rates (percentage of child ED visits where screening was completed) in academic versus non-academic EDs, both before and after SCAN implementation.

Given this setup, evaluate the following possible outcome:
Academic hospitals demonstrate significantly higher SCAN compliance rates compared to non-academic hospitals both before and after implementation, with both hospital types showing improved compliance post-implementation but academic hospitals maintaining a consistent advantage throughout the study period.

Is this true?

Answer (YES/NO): NO